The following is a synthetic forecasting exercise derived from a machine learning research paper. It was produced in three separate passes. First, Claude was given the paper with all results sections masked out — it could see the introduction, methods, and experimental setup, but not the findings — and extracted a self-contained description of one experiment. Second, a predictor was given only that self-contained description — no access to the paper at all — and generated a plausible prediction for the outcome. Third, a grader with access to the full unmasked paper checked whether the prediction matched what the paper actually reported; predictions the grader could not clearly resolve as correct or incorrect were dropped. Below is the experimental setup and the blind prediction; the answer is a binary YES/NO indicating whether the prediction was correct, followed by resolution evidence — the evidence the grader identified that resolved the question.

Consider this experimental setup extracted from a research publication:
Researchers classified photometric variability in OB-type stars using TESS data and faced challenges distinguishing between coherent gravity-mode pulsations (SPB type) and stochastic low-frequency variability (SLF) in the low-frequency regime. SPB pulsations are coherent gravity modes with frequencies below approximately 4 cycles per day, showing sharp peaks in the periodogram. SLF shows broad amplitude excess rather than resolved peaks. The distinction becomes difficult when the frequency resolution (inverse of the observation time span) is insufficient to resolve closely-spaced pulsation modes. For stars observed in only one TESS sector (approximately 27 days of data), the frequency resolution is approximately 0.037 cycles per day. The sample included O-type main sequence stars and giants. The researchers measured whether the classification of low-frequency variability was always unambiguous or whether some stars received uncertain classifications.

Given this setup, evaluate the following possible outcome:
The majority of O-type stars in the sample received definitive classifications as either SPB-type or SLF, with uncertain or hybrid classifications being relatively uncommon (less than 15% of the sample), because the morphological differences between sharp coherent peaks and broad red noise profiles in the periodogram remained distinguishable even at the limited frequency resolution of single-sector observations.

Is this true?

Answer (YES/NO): NO